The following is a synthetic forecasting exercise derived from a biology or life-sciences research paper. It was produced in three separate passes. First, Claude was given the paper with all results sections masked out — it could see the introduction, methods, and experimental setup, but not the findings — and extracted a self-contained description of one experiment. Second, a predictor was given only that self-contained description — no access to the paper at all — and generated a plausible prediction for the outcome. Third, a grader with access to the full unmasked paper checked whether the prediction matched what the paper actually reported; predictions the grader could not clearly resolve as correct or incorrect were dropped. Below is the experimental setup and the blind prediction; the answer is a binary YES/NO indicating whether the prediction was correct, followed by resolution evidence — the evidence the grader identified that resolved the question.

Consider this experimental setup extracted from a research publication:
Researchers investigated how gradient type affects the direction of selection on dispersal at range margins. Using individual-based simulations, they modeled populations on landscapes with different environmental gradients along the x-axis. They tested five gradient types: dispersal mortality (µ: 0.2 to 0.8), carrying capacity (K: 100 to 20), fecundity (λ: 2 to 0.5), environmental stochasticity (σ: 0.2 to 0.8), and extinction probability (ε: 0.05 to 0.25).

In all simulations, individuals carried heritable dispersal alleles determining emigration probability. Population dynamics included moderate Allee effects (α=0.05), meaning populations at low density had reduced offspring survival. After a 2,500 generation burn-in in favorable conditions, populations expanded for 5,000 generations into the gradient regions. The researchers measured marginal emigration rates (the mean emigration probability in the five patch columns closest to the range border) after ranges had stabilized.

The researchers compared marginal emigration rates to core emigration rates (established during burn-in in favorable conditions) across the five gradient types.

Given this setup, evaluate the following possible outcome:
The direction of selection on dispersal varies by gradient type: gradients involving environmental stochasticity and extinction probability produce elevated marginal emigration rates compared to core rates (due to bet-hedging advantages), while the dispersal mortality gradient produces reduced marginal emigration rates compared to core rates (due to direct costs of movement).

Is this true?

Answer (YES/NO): YES